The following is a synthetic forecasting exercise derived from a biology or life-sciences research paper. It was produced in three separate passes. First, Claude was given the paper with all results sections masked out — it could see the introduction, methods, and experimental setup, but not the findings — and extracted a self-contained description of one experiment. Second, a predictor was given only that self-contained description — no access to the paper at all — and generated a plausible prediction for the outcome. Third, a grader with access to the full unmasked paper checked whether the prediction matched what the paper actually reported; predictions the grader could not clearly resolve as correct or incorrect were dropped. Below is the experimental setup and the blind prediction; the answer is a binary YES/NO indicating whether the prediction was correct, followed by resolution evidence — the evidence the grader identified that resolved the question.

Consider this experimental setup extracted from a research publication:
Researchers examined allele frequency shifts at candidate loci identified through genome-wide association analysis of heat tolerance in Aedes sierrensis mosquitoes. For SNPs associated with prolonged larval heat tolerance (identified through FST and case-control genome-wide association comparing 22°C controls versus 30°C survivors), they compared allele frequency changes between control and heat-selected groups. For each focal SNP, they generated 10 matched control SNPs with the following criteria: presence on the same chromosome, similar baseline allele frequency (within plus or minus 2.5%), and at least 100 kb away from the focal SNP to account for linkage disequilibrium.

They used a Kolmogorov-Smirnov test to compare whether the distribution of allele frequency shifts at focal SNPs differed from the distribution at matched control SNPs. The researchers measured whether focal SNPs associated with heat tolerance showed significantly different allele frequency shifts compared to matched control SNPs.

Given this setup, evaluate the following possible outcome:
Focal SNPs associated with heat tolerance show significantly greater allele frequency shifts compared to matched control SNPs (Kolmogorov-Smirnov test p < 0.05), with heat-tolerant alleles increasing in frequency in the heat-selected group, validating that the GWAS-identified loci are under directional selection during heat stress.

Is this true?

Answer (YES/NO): NO